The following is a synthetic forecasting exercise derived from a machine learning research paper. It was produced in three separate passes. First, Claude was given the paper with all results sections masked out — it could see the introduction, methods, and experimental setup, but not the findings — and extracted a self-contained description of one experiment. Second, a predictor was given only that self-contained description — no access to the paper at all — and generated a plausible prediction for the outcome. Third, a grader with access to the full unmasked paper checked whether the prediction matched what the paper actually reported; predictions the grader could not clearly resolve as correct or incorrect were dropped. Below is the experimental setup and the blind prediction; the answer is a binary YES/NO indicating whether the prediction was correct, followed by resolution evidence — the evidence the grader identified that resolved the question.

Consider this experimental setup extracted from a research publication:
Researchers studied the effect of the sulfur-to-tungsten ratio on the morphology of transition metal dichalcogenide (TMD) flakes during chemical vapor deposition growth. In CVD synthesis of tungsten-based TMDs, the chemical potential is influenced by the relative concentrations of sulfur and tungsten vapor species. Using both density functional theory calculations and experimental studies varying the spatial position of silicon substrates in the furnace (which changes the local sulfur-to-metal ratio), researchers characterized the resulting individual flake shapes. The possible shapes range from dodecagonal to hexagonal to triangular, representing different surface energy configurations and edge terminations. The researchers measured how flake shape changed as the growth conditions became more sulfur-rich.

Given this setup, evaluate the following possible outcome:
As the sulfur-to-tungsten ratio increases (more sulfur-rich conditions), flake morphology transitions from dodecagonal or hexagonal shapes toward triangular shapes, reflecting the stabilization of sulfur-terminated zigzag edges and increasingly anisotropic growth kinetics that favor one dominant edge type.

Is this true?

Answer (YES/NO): YES